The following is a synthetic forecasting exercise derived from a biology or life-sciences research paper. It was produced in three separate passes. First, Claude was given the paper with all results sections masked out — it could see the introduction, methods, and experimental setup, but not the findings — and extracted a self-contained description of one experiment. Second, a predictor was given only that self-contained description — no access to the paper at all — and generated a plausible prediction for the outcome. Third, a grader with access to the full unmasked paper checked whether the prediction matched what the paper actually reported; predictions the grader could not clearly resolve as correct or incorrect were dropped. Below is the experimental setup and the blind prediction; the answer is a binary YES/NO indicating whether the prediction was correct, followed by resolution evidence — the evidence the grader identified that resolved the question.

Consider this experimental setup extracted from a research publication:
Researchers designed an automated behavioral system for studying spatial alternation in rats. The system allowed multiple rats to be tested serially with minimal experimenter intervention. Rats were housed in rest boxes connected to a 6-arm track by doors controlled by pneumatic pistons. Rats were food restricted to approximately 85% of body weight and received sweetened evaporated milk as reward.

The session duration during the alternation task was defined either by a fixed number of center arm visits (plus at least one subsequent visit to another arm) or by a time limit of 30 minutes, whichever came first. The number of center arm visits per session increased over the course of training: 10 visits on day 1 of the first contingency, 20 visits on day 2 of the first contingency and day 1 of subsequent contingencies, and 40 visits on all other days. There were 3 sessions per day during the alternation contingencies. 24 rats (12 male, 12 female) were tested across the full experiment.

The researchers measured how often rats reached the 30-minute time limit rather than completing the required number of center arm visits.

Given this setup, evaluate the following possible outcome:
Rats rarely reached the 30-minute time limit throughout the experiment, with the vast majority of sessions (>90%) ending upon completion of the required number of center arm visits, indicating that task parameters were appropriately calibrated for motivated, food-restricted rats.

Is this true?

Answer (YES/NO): YES